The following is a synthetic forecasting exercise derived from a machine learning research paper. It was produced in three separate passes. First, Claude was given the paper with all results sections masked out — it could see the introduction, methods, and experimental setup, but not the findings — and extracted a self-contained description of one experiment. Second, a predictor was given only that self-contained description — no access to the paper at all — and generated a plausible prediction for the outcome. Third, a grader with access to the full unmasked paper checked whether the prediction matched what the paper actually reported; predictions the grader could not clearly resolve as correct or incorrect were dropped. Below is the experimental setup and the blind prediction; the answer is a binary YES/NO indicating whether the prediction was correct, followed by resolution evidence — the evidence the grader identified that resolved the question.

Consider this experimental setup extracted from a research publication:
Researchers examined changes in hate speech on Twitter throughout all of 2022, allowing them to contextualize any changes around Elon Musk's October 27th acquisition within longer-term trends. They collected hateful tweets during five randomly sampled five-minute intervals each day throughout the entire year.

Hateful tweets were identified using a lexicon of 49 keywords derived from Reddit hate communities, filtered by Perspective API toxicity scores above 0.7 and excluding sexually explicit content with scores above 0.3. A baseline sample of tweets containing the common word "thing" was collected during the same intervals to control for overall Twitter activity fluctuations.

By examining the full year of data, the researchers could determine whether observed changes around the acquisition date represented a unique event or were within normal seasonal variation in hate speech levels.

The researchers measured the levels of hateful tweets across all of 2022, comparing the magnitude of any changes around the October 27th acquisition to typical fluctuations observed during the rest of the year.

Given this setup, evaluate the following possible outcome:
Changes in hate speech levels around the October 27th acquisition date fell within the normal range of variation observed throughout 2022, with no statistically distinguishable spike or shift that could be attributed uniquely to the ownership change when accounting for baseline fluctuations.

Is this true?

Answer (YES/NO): NO